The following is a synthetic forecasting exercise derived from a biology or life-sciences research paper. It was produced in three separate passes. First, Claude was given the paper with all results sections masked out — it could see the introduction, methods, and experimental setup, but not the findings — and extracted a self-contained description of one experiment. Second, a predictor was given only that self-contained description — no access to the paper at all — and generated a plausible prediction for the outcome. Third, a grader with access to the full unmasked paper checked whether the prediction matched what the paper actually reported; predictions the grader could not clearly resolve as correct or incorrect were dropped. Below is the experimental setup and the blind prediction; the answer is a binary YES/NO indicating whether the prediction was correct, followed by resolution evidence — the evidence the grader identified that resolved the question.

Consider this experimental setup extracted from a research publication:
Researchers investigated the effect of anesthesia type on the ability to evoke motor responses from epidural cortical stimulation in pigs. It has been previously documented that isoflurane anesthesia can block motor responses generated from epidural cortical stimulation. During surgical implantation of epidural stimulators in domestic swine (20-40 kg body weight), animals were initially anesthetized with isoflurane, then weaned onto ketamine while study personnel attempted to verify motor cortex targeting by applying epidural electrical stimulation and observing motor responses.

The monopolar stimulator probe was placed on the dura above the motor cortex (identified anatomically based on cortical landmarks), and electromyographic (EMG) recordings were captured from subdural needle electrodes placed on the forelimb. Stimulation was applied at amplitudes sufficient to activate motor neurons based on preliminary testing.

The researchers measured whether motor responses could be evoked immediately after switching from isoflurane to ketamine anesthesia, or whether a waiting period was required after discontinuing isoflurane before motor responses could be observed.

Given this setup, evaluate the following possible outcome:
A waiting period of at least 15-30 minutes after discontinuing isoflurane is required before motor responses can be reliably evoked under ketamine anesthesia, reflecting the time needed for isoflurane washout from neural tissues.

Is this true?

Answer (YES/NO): NO